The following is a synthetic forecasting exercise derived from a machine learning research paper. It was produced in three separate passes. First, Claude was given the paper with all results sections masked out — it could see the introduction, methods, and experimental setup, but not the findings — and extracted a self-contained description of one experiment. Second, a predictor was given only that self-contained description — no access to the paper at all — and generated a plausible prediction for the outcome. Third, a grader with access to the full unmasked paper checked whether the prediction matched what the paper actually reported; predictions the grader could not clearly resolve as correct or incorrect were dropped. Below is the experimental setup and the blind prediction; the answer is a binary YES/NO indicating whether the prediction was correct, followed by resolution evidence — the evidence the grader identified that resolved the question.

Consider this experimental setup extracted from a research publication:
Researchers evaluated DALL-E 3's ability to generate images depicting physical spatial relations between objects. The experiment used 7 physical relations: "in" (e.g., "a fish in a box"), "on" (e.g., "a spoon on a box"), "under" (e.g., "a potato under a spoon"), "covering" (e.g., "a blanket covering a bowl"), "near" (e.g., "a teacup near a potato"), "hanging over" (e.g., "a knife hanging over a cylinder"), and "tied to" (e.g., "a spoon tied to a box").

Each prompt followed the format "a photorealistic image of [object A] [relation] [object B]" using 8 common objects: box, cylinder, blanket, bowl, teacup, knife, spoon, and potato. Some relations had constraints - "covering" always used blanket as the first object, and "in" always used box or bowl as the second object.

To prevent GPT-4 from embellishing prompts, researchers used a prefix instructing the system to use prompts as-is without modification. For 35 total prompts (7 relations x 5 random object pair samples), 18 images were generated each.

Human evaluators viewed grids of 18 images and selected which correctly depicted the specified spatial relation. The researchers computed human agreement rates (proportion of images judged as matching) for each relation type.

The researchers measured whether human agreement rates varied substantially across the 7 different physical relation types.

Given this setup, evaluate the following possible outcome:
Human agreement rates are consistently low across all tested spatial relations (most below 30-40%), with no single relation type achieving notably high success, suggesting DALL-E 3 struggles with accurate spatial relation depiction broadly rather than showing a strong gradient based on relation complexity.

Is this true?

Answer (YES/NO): NO